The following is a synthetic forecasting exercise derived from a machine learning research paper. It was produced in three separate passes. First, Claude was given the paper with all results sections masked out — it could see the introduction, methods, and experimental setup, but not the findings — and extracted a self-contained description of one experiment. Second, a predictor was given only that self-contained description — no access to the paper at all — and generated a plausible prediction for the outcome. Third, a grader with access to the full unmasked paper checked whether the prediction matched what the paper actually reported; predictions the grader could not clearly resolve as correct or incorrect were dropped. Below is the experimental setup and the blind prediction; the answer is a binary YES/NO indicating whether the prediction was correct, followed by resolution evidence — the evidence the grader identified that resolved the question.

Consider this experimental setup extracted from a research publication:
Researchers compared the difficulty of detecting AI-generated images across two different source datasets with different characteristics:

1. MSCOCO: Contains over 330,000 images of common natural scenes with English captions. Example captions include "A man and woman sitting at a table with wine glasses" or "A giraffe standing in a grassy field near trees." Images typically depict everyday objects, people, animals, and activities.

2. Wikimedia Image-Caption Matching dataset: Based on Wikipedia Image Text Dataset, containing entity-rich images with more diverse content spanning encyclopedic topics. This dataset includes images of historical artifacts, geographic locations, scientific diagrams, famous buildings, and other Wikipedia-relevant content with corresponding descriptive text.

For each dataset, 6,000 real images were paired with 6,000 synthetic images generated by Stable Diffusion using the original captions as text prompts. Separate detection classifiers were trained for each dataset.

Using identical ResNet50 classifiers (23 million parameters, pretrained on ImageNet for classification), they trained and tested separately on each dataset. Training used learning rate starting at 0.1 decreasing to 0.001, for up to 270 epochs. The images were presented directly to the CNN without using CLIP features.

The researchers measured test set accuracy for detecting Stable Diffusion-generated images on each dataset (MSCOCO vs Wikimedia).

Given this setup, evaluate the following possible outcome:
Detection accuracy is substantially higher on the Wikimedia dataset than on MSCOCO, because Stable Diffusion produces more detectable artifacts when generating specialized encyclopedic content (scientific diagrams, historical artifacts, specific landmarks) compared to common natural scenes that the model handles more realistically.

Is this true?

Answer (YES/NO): NO